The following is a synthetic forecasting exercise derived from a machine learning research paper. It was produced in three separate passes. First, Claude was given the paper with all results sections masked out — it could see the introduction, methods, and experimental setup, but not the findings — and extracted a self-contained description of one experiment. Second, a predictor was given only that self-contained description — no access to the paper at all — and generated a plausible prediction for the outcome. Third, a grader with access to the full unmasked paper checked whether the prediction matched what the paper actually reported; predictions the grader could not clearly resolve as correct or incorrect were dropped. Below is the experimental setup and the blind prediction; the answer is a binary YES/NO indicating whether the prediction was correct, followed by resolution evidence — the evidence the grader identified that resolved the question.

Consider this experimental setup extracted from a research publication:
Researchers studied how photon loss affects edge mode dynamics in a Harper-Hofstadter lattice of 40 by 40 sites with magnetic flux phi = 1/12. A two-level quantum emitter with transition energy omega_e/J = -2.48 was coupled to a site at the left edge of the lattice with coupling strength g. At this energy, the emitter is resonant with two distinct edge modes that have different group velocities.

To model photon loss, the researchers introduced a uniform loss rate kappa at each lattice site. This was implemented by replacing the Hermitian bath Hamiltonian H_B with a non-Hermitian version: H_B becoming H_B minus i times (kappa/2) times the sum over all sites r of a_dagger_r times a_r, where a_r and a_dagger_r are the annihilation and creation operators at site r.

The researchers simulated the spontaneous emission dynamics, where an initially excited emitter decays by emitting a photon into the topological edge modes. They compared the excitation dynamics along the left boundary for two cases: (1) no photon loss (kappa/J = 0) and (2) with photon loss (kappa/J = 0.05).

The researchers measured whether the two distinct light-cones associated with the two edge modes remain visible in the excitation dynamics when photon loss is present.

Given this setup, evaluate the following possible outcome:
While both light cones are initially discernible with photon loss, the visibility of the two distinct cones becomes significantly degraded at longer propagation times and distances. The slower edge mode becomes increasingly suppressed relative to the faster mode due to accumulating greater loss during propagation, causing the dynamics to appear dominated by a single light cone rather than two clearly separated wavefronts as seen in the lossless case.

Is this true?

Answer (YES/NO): NO